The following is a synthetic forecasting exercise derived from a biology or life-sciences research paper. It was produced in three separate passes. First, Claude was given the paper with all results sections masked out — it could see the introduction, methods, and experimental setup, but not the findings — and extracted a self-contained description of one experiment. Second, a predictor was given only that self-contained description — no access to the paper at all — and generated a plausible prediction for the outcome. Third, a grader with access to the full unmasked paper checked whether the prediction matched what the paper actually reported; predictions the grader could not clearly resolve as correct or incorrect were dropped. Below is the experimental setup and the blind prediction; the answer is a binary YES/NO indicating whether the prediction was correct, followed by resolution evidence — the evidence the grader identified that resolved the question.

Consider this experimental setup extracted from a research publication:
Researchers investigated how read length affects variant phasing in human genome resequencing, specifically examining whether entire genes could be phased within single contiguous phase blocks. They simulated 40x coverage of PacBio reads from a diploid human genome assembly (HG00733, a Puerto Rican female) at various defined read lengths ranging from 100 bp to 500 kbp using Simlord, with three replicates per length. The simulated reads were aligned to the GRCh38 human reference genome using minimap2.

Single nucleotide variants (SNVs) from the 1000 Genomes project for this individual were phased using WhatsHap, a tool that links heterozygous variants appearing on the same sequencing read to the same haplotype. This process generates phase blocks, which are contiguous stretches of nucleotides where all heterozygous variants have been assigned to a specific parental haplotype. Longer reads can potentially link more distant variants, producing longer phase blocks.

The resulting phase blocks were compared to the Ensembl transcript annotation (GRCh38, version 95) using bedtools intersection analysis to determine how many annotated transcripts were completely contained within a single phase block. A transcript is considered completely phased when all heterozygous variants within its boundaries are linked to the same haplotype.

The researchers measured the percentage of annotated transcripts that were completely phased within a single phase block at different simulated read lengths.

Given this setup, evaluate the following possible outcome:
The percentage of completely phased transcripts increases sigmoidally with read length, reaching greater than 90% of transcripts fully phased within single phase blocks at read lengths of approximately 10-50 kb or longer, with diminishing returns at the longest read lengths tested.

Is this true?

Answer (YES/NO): NO